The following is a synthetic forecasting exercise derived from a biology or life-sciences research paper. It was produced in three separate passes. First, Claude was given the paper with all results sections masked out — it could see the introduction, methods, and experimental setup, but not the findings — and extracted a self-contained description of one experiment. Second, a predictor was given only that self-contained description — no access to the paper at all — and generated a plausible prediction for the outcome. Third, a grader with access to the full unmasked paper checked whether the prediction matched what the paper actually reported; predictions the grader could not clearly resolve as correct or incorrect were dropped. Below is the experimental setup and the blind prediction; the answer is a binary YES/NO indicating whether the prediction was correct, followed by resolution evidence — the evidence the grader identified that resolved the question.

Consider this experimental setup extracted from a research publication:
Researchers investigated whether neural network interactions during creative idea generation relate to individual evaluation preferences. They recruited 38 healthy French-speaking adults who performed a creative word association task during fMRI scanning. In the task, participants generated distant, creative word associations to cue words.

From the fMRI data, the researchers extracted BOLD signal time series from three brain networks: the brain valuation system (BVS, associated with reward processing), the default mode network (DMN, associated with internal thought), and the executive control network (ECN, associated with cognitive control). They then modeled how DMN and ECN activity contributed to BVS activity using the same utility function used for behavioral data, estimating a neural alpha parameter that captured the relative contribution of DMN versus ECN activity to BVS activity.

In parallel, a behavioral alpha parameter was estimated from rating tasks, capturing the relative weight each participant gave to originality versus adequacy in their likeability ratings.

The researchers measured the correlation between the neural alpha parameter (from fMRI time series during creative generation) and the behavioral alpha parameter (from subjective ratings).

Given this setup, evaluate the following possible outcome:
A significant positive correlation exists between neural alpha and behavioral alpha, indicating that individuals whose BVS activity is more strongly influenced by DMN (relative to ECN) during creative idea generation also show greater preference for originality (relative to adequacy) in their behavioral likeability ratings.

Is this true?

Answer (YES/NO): YES